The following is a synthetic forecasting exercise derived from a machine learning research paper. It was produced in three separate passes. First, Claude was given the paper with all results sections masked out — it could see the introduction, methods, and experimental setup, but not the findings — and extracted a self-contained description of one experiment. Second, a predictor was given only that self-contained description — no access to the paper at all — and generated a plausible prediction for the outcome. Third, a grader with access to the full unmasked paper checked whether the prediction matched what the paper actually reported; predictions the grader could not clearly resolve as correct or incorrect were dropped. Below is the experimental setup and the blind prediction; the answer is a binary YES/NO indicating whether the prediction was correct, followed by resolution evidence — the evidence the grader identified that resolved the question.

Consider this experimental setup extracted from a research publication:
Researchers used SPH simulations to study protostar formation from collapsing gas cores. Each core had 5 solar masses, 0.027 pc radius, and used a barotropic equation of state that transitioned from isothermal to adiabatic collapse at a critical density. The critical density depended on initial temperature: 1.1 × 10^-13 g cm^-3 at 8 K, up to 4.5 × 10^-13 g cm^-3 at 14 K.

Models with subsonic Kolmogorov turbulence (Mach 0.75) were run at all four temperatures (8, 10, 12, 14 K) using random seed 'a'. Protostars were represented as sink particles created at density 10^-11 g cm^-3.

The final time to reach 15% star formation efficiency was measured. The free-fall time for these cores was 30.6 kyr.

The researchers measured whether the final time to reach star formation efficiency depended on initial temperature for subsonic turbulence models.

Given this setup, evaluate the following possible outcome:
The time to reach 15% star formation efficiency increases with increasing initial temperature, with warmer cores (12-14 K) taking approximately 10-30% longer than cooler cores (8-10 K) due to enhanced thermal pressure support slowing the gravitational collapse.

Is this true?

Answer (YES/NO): NO